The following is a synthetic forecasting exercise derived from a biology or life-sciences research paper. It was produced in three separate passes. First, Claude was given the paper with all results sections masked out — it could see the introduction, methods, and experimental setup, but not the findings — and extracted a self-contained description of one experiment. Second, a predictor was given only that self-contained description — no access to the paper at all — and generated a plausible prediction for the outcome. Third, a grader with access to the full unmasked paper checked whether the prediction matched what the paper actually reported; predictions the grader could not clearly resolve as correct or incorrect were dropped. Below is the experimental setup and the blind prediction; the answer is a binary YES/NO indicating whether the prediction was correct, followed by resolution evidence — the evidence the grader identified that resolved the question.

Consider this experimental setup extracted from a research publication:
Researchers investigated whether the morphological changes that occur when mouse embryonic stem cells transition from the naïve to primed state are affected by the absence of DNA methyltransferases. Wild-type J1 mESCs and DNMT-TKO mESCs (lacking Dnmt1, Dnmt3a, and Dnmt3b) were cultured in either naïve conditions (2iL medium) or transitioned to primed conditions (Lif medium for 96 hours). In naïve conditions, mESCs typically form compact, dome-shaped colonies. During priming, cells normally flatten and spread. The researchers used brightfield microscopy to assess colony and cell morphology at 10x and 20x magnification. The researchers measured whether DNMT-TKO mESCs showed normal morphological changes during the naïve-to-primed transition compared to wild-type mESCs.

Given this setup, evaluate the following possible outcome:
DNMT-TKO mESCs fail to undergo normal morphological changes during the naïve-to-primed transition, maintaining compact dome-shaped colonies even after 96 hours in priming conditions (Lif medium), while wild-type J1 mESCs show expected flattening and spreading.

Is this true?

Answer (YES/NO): NO